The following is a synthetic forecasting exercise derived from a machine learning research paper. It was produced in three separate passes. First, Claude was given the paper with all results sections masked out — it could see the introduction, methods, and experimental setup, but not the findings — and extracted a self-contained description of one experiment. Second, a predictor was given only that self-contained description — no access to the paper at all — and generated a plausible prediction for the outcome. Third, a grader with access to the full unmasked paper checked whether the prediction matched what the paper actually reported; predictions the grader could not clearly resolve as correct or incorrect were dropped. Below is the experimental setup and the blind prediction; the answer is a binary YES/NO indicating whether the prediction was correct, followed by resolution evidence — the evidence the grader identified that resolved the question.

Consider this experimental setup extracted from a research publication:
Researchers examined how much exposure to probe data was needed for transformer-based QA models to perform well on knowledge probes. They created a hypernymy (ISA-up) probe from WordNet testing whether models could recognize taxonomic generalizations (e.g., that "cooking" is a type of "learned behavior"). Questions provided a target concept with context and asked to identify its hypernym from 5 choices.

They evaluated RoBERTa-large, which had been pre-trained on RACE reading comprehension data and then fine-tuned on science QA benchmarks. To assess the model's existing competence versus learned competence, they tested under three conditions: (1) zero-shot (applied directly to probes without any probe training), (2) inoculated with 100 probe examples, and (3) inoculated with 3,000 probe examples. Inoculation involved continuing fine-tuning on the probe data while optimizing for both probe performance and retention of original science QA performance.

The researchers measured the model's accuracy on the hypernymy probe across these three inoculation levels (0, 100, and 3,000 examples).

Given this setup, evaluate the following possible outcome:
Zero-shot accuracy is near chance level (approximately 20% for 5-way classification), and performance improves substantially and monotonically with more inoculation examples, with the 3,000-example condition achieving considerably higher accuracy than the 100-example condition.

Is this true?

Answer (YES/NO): NO